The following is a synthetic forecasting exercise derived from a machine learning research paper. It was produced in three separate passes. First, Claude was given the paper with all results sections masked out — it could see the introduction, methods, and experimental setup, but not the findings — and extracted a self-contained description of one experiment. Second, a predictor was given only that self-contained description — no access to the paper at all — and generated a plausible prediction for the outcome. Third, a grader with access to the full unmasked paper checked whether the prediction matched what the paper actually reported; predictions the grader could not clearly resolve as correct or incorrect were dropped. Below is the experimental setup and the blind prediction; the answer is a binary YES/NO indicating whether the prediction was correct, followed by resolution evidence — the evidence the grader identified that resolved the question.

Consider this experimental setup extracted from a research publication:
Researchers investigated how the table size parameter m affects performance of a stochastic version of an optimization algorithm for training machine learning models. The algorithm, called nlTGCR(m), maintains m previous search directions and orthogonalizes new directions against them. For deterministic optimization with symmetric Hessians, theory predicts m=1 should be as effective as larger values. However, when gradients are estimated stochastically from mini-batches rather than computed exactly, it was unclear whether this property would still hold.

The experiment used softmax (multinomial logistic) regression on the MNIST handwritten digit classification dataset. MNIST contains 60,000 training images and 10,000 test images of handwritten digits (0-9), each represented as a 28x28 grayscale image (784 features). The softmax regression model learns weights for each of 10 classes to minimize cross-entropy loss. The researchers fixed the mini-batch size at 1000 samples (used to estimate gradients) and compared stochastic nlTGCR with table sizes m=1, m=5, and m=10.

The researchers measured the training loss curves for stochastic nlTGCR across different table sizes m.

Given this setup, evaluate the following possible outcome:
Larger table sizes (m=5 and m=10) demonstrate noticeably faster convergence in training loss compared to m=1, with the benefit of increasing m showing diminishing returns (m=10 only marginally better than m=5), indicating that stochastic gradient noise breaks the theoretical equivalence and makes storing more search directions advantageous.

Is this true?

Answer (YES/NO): NO